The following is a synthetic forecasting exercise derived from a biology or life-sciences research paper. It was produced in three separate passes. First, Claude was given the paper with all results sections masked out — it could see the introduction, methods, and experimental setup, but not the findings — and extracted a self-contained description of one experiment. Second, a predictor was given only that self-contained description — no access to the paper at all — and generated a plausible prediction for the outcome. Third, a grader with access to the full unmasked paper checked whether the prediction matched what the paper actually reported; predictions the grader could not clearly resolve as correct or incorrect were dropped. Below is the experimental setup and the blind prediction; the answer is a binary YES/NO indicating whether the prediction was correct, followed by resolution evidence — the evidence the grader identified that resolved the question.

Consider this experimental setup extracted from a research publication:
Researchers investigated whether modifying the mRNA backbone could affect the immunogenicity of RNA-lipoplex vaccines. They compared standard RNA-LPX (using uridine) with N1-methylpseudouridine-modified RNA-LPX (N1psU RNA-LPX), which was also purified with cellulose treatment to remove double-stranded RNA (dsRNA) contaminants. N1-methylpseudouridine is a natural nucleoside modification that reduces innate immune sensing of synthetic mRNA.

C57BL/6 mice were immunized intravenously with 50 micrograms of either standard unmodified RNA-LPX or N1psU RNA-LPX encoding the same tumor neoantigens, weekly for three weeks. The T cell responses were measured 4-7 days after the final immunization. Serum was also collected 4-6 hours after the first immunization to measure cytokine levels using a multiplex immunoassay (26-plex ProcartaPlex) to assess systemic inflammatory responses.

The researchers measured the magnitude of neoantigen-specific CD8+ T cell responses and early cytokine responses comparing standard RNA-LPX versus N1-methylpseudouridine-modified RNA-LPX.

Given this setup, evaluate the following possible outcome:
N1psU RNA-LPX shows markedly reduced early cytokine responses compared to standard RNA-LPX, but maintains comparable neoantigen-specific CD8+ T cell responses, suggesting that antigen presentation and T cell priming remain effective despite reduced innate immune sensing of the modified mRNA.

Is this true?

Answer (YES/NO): NO